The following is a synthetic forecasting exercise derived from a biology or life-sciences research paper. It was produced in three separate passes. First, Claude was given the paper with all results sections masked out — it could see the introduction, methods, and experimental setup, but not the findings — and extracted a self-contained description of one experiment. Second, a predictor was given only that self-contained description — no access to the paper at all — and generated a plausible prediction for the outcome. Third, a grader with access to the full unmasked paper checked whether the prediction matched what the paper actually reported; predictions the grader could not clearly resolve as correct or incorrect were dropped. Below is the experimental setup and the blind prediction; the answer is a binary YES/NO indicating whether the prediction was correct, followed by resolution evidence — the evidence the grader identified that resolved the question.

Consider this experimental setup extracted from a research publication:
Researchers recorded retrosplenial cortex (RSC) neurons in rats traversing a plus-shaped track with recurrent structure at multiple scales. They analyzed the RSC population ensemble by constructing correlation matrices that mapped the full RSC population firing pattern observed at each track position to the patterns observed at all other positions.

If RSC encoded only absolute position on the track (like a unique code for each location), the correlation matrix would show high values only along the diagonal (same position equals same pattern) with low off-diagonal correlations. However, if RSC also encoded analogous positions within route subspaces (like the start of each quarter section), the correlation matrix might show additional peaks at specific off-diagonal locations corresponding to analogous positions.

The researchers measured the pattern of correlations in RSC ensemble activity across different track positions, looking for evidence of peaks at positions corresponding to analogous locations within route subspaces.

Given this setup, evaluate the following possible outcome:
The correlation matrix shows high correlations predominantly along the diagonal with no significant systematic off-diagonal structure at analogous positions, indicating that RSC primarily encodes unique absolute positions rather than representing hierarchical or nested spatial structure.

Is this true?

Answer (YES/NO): NO